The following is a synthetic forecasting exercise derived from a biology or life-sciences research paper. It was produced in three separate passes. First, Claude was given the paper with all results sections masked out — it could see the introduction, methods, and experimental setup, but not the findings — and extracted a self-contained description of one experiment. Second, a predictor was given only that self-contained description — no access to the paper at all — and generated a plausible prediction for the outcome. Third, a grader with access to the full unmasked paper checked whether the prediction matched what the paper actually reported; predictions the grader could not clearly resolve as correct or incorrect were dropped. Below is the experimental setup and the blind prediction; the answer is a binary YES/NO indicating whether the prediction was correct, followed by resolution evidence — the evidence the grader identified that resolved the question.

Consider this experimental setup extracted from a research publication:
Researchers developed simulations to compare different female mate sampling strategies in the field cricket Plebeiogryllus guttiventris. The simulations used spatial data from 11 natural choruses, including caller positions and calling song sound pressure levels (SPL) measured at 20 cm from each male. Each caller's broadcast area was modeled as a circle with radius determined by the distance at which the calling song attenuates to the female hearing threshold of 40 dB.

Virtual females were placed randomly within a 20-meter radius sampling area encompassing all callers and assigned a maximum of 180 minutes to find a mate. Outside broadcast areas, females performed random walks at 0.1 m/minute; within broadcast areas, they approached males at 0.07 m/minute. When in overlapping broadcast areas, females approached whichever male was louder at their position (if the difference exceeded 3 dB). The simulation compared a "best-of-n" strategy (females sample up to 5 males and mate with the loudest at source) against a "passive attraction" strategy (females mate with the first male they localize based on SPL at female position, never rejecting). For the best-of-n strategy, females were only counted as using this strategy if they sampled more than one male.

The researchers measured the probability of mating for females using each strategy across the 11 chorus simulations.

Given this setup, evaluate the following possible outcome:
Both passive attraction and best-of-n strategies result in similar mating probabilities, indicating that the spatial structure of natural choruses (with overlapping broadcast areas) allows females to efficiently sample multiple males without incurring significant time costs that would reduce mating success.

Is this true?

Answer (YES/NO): NO